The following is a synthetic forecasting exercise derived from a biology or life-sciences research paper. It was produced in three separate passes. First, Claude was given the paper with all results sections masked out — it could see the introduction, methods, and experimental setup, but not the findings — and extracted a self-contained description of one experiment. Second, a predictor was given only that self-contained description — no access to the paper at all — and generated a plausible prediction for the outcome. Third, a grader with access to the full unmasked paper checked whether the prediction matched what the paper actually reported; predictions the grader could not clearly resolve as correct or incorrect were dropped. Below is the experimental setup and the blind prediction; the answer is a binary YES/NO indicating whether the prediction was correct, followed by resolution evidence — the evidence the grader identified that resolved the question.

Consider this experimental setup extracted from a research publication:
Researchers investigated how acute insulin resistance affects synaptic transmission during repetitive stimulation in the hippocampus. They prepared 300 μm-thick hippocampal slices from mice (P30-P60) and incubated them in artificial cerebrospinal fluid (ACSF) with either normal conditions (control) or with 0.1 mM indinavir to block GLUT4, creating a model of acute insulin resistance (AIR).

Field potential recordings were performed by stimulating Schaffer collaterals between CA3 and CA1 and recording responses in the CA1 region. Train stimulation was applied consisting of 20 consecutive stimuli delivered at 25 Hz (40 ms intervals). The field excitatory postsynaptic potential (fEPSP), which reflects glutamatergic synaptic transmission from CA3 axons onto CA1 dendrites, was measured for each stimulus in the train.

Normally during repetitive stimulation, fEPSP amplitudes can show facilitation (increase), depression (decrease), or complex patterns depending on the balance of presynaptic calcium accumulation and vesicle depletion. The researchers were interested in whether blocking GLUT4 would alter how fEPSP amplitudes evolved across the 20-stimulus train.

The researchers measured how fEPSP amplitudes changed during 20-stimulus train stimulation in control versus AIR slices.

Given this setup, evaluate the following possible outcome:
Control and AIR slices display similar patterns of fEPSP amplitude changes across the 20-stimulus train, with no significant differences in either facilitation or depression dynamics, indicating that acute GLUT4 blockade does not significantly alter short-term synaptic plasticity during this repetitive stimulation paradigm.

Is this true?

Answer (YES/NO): YES